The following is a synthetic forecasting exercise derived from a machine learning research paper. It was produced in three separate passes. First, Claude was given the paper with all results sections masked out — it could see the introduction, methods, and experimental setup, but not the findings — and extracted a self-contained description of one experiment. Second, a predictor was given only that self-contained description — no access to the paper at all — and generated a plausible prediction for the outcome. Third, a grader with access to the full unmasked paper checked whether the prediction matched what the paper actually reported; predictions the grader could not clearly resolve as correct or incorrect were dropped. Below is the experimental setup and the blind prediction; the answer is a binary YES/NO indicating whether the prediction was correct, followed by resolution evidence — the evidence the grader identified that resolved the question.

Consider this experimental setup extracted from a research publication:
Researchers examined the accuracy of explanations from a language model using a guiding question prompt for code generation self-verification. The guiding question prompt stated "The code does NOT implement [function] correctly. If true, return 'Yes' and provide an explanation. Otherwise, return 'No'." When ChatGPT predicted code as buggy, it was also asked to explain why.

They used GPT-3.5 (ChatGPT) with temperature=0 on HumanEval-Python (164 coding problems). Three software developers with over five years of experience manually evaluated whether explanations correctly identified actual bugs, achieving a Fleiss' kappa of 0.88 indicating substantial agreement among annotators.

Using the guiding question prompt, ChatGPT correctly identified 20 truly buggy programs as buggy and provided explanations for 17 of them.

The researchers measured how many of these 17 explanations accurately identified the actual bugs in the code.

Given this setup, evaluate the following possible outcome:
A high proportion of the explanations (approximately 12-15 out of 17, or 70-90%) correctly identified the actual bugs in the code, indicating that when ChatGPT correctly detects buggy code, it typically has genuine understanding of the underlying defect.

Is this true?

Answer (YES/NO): NO